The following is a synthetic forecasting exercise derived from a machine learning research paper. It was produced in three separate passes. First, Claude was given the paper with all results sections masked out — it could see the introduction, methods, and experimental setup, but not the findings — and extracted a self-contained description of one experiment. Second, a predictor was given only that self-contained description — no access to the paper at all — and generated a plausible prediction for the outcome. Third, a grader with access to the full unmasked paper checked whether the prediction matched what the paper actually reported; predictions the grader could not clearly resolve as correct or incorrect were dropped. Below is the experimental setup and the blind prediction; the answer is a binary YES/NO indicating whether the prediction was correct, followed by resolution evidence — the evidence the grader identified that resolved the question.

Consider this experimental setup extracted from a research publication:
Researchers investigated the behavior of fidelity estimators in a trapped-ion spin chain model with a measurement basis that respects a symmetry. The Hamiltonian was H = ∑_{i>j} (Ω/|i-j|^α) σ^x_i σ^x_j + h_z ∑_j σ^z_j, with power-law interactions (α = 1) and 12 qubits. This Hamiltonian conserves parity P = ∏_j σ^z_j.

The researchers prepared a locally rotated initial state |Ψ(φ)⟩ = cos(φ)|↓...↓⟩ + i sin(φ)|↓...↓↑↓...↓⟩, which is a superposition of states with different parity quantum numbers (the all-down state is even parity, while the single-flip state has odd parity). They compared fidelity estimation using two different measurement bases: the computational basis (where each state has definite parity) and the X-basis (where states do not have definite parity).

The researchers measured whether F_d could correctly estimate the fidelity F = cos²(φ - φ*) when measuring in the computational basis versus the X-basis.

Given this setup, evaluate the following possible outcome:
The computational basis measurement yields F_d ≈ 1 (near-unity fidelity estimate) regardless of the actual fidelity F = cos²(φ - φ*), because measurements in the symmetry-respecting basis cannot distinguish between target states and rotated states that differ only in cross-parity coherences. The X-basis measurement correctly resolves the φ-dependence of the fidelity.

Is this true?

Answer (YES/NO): YES